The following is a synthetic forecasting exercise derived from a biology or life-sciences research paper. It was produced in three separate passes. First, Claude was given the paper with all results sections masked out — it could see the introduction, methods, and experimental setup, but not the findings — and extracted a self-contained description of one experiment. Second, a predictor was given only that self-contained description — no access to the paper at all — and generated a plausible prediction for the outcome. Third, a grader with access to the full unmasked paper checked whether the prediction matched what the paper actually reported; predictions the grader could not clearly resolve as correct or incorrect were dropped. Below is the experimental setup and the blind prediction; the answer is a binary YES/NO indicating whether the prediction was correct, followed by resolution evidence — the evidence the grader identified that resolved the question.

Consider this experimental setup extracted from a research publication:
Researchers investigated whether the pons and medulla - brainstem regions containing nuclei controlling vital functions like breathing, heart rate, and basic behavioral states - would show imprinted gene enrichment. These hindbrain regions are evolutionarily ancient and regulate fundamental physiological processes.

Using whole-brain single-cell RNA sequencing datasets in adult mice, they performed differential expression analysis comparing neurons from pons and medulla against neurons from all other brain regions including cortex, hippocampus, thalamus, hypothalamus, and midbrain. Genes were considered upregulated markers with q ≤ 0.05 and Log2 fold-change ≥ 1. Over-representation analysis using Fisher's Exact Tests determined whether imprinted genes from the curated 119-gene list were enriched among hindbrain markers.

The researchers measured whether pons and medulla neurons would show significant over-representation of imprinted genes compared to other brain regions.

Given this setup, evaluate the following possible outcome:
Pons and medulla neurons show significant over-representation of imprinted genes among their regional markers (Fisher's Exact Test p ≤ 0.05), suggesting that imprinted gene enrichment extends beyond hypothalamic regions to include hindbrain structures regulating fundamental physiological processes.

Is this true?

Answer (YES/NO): YES